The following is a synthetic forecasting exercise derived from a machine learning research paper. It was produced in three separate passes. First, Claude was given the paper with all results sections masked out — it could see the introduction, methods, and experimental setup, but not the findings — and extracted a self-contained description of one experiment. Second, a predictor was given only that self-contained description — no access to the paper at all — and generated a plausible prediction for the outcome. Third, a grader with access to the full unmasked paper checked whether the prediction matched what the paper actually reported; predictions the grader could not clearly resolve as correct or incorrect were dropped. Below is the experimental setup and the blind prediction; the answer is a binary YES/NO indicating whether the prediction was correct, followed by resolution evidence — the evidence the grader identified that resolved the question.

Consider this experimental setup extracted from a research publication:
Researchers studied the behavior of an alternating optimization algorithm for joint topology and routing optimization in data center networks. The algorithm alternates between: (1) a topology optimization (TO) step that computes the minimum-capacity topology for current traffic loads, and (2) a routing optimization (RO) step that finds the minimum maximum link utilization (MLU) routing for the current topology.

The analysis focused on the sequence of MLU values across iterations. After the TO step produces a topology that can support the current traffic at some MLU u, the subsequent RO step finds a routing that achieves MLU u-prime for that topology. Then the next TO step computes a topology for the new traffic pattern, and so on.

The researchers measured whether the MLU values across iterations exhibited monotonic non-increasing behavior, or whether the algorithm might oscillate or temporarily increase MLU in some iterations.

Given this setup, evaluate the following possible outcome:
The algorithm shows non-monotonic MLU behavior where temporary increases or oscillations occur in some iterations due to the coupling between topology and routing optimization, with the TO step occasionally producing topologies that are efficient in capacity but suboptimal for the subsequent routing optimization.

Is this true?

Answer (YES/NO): NO